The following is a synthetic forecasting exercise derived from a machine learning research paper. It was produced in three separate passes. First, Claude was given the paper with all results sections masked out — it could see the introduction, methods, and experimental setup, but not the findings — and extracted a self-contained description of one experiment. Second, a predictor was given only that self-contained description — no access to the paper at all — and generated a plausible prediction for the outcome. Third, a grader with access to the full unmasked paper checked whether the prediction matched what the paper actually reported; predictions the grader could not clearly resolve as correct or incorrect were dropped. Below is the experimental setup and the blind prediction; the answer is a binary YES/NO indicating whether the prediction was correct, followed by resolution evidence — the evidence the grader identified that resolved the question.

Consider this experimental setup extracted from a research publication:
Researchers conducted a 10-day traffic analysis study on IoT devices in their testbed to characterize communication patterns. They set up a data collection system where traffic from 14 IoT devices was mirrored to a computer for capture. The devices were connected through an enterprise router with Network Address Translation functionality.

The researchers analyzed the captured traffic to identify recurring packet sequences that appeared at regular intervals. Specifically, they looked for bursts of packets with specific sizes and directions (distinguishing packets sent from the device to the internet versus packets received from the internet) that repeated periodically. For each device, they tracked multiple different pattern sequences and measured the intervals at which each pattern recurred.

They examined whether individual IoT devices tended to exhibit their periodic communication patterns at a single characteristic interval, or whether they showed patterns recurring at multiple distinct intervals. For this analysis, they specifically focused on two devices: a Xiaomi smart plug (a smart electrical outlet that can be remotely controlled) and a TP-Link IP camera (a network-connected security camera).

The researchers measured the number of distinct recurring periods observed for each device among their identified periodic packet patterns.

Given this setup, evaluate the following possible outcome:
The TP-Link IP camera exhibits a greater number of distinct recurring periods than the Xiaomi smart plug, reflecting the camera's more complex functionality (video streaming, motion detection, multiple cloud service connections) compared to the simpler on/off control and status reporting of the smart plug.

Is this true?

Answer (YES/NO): NO